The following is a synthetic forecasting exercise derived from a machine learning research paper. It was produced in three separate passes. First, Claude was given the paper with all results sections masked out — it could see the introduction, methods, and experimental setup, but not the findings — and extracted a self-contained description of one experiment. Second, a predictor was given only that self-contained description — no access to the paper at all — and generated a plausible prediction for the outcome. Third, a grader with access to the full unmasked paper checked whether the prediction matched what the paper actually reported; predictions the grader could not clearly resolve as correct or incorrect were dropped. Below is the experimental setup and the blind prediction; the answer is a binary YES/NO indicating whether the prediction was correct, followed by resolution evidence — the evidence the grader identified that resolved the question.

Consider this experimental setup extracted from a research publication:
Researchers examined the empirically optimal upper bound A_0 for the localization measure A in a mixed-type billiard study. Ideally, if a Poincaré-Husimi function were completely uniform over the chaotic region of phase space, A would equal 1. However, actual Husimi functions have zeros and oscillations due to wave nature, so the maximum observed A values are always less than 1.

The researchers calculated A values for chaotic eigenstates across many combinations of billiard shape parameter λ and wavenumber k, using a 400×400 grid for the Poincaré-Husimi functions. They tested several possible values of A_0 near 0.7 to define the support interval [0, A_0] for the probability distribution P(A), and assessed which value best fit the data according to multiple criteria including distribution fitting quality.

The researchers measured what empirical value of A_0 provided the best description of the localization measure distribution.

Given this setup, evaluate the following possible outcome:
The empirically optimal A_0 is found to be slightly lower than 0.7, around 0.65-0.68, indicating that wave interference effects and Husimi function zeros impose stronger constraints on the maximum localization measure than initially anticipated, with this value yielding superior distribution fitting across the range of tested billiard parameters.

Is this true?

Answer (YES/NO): NO